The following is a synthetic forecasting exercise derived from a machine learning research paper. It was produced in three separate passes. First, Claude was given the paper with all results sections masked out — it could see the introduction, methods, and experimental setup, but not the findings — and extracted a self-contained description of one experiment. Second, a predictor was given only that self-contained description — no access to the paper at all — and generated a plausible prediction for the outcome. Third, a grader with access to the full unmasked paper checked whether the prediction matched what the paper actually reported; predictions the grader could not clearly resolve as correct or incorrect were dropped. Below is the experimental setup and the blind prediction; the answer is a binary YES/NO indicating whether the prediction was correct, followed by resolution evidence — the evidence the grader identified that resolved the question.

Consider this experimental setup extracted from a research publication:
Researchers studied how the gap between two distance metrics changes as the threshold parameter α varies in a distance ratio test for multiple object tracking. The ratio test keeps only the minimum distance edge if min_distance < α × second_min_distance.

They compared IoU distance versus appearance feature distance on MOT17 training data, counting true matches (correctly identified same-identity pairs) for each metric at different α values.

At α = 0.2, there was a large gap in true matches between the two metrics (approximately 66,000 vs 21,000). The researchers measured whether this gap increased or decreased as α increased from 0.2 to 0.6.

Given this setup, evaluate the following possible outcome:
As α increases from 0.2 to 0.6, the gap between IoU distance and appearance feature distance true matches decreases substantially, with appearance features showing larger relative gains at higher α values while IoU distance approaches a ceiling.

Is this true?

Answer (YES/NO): YES